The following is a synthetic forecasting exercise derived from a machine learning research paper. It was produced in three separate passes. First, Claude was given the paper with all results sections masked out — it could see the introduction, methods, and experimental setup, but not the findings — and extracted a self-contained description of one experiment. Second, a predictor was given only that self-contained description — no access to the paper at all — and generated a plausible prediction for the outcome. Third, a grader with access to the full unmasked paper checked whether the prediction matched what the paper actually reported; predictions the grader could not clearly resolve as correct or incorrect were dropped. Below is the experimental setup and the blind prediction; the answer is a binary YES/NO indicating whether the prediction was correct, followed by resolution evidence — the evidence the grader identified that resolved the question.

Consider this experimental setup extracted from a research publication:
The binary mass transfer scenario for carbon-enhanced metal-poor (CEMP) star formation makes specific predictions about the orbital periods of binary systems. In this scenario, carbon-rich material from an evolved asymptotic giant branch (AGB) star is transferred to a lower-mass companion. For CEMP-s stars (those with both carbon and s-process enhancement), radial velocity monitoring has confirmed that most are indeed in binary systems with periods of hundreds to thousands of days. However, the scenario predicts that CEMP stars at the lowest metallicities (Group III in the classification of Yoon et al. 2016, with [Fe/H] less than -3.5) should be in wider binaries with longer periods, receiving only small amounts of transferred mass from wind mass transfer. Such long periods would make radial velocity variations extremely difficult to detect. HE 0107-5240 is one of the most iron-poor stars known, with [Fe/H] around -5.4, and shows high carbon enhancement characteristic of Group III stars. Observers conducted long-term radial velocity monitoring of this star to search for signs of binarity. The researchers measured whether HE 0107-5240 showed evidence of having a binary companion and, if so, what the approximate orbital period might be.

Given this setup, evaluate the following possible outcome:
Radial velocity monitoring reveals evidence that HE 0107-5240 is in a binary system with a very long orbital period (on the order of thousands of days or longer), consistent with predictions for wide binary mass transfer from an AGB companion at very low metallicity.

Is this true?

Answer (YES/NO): YES